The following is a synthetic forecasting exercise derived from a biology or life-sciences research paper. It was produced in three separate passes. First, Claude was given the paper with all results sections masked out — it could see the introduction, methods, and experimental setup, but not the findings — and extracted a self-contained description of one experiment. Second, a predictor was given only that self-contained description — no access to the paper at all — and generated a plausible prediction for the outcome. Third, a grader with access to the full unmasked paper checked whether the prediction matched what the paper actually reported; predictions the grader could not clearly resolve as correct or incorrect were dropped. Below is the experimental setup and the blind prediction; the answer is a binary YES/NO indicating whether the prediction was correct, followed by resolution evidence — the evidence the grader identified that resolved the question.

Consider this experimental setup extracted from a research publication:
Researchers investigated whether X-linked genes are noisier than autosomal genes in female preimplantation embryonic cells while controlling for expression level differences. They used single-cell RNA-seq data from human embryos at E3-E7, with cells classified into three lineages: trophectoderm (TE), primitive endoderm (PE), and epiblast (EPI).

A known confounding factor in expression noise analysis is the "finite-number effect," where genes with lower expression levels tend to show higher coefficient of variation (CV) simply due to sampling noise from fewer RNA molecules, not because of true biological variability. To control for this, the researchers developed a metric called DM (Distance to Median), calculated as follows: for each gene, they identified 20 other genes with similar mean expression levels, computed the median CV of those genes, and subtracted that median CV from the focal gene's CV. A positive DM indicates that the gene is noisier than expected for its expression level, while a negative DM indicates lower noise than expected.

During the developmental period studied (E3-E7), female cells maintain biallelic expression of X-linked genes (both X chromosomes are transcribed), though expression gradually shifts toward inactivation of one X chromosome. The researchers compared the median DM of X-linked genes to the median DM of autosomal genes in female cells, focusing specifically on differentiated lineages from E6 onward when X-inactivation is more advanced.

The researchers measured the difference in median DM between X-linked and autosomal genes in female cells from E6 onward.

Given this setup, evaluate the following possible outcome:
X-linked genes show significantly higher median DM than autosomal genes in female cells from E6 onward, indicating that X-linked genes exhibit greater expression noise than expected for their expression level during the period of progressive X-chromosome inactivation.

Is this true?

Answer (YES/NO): NO